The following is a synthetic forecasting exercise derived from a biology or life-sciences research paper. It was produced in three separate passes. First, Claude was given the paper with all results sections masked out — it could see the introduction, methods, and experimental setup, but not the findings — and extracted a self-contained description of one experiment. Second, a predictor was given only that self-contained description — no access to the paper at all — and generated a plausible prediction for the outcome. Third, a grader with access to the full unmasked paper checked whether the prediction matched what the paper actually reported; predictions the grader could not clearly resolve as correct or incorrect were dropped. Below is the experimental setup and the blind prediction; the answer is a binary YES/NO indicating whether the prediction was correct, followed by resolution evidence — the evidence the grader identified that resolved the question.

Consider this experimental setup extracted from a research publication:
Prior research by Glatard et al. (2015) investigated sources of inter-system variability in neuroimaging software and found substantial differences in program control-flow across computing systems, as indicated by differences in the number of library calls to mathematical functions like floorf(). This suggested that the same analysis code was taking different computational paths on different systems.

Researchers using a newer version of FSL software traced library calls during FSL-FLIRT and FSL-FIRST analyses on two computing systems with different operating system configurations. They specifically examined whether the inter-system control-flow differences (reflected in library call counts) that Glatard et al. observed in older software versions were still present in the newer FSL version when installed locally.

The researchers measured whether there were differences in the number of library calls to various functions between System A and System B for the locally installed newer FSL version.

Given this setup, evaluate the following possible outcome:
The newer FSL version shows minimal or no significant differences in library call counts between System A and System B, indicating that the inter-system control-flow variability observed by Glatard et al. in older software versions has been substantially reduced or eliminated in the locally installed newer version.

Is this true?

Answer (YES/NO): NO